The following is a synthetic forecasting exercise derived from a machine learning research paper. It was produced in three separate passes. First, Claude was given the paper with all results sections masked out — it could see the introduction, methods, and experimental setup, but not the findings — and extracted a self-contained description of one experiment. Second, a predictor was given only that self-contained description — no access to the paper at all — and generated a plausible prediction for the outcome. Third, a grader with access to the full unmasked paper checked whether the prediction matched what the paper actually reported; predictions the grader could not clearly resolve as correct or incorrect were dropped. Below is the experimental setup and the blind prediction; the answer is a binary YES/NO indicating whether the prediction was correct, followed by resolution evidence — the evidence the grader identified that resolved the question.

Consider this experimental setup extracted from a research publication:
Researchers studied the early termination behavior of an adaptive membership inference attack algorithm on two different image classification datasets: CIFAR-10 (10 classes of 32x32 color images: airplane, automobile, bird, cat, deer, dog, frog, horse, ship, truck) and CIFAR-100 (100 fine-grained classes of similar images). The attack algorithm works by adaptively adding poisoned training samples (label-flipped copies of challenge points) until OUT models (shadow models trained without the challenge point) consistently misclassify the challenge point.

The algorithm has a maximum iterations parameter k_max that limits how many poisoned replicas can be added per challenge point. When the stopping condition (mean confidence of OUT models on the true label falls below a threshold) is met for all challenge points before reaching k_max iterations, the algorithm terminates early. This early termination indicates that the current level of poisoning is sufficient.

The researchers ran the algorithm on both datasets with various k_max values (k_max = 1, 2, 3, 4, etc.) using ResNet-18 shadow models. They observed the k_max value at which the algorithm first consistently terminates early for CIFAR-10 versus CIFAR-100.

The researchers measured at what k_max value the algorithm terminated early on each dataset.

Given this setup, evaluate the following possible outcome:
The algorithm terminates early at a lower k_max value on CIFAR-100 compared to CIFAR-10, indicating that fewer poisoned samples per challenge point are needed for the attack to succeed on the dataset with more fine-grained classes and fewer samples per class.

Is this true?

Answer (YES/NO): YES